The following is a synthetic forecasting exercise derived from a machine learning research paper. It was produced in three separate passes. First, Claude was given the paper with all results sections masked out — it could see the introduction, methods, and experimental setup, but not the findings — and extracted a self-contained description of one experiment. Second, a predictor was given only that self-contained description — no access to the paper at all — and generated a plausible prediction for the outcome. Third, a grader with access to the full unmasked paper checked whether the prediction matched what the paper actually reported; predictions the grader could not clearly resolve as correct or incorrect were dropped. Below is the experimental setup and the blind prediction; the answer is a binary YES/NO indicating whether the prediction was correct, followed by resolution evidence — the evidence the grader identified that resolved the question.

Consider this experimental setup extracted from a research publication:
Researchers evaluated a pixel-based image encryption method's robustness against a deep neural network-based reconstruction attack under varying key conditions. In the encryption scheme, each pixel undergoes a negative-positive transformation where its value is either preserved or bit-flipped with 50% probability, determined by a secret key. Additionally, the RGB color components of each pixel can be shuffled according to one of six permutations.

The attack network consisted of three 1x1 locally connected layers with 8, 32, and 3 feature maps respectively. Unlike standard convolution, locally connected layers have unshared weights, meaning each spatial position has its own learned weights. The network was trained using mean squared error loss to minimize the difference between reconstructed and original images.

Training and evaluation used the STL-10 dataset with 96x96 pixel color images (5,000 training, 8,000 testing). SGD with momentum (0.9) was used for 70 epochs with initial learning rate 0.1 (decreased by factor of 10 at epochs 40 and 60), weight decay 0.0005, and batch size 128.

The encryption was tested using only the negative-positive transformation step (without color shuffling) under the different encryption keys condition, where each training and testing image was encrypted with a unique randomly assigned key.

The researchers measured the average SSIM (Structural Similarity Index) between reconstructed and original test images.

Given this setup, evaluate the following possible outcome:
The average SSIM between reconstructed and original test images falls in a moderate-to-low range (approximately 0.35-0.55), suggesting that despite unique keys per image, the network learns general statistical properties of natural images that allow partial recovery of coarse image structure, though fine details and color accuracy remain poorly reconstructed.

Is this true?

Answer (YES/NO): NO